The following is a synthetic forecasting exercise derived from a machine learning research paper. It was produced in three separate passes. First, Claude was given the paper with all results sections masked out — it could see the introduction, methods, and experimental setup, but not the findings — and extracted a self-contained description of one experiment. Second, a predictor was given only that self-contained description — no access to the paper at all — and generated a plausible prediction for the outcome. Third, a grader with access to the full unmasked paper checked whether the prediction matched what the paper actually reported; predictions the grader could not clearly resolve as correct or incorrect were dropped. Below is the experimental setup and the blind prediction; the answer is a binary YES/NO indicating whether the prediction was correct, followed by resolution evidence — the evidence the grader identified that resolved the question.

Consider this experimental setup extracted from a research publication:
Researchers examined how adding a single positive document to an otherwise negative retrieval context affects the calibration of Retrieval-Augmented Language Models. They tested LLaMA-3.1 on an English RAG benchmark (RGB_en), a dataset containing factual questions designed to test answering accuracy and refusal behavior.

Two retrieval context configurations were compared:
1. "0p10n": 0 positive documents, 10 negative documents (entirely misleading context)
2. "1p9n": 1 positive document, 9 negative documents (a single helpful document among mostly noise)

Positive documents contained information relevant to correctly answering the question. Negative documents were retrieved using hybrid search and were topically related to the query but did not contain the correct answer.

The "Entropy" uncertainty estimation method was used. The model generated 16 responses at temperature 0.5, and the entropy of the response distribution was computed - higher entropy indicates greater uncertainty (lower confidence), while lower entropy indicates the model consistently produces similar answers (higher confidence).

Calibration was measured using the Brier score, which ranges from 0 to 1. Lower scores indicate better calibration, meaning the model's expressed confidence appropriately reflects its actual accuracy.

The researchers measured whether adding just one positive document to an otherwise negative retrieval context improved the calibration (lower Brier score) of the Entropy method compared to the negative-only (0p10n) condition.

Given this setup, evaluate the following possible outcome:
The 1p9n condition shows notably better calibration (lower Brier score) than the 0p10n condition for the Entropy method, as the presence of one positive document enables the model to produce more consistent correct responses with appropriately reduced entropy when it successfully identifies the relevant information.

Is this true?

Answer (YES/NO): YES